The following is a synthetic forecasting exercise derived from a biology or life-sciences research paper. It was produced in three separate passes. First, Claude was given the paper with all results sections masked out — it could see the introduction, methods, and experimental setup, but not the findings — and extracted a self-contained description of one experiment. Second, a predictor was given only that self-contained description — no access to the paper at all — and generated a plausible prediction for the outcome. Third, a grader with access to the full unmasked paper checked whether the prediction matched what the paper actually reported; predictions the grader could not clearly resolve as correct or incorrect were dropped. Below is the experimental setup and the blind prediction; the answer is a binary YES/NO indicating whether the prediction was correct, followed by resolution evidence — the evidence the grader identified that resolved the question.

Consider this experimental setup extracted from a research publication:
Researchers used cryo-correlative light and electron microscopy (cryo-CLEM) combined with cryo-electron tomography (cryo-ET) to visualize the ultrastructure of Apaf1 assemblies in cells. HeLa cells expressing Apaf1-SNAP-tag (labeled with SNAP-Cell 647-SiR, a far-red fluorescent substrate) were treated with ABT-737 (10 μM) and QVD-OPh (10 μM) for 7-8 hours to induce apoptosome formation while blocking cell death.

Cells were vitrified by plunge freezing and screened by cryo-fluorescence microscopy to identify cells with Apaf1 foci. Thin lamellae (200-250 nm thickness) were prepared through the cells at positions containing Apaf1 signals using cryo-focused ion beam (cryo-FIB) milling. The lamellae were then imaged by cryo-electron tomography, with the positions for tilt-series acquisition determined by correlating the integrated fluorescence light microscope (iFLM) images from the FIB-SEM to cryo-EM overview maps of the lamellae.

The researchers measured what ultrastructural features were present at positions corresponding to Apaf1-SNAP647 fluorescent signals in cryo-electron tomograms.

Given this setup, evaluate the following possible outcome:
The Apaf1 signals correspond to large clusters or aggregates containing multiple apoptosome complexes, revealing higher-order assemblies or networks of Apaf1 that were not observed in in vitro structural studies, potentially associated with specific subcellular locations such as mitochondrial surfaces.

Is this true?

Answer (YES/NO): NO